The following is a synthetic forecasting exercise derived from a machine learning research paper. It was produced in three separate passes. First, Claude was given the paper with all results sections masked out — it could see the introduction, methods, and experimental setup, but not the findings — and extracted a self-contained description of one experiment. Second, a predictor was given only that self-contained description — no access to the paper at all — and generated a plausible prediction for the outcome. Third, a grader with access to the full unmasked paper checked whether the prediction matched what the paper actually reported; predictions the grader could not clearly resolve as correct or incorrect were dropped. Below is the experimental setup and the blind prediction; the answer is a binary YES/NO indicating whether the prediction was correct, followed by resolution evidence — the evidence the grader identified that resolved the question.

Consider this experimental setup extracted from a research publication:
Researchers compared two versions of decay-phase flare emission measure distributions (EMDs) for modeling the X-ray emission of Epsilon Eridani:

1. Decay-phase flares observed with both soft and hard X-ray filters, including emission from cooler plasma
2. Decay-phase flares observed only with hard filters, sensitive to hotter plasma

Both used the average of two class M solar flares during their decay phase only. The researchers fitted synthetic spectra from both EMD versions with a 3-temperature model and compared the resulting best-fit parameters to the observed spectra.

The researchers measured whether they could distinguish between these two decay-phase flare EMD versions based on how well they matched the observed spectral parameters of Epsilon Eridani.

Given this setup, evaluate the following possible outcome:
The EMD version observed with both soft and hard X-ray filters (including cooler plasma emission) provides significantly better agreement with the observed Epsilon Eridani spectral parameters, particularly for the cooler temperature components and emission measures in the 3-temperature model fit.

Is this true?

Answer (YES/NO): NO